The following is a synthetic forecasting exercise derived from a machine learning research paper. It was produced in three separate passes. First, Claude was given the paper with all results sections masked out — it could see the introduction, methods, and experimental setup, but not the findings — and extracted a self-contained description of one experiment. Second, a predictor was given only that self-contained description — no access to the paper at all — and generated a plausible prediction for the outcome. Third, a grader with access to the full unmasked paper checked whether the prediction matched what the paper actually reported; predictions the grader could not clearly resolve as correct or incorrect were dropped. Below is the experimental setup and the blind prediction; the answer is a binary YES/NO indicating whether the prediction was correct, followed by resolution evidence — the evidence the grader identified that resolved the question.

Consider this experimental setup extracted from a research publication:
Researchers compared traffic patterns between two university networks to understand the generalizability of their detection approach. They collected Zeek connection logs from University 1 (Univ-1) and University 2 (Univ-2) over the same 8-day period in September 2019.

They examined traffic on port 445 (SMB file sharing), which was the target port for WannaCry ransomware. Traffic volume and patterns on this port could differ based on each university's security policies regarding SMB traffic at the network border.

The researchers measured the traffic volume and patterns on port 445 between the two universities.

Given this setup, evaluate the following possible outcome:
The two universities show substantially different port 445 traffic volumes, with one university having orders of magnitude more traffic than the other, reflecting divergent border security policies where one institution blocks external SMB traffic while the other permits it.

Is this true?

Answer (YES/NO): YES